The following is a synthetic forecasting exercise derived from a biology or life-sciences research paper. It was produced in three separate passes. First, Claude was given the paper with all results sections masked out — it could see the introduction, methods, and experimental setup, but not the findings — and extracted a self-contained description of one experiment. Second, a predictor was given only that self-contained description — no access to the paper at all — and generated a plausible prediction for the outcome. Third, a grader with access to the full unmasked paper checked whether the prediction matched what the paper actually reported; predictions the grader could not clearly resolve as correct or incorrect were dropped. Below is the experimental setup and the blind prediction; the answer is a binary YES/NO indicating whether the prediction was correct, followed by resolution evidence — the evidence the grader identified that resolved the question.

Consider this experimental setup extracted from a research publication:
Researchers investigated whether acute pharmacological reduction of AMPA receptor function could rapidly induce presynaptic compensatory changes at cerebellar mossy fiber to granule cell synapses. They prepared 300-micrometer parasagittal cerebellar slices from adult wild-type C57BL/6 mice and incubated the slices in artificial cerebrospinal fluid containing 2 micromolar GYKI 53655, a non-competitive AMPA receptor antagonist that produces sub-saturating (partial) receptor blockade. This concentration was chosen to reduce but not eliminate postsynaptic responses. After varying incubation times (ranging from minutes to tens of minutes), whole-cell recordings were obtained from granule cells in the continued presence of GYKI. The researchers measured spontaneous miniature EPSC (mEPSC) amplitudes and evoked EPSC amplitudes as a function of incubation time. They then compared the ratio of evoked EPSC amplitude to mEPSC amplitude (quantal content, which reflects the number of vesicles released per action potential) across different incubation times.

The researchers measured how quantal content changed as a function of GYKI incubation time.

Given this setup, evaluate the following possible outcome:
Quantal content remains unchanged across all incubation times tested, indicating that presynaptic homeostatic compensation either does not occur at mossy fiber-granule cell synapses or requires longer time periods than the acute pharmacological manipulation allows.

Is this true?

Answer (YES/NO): NO